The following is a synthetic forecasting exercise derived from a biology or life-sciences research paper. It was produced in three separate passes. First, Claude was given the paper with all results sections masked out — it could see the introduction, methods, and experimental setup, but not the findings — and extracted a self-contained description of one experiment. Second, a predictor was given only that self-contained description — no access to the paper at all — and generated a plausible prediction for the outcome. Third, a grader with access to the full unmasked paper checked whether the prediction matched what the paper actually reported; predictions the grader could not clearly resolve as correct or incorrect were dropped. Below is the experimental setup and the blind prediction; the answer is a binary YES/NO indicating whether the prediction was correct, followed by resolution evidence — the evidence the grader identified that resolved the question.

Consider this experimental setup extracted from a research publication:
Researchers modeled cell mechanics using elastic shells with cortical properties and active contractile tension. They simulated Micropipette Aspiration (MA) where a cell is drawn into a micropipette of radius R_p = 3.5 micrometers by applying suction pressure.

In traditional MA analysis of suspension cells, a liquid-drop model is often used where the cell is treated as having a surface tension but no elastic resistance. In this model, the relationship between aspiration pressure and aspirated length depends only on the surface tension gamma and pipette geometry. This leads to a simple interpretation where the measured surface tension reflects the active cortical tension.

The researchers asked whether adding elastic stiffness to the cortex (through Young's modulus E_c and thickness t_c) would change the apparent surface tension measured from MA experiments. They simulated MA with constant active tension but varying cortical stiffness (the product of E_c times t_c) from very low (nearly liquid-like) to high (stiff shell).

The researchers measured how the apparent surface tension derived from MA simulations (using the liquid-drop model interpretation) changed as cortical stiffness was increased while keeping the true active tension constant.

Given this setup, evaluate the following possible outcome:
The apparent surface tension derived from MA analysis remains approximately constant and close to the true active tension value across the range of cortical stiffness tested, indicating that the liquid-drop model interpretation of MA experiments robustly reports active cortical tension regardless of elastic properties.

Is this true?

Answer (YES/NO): NO